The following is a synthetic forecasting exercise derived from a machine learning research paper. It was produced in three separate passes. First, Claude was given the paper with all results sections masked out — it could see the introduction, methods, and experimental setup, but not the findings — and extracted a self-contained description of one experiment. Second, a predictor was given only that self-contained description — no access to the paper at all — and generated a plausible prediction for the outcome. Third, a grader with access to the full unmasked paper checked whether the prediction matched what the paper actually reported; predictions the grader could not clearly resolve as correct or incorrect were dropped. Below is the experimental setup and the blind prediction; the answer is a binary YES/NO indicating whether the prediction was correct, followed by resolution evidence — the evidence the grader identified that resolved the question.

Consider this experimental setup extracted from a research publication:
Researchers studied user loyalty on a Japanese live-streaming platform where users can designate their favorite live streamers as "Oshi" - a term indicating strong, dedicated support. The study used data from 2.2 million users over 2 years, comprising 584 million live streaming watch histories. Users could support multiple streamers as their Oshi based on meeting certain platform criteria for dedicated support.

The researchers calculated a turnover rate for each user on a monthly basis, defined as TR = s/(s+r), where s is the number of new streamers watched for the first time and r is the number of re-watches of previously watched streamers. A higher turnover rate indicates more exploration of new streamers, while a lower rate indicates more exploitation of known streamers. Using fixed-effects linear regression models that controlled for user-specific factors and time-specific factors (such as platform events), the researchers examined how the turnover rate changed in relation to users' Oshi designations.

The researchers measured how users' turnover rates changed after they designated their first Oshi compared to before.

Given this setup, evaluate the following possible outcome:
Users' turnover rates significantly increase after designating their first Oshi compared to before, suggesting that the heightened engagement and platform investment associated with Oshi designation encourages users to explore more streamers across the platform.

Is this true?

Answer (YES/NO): NO